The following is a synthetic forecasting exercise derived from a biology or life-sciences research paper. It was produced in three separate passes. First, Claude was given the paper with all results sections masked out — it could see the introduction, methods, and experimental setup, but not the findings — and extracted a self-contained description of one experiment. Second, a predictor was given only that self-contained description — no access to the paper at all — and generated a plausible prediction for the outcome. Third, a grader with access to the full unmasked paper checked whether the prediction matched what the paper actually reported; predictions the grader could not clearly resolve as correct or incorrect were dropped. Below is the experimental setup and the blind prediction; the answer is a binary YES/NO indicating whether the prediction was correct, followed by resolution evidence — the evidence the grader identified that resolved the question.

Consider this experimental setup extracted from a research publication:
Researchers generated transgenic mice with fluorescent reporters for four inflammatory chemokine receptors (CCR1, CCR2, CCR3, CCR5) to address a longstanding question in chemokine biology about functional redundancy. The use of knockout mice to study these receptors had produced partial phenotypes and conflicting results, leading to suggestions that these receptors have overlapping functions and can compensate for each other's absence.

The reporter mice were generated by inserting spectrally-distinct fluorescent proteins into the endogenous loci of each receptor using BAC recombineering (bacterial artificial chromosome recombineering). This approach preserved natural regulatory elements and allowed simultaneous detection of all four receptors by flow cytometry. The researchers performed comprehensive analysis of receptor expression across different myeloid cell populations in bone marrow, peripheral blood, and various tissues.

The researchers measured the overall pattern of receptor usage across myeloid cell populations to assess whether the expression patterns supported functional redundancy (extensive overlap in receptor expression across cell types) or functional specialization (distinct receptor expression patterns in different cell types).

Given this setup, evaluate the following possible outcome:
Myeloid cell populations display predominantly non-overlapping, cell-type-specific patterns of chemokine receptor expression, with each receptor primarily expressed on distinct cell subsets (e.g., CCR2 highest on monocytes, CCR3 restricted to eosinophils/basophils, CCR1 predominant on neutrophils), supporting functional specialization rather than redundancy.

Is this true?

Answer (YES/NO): NO